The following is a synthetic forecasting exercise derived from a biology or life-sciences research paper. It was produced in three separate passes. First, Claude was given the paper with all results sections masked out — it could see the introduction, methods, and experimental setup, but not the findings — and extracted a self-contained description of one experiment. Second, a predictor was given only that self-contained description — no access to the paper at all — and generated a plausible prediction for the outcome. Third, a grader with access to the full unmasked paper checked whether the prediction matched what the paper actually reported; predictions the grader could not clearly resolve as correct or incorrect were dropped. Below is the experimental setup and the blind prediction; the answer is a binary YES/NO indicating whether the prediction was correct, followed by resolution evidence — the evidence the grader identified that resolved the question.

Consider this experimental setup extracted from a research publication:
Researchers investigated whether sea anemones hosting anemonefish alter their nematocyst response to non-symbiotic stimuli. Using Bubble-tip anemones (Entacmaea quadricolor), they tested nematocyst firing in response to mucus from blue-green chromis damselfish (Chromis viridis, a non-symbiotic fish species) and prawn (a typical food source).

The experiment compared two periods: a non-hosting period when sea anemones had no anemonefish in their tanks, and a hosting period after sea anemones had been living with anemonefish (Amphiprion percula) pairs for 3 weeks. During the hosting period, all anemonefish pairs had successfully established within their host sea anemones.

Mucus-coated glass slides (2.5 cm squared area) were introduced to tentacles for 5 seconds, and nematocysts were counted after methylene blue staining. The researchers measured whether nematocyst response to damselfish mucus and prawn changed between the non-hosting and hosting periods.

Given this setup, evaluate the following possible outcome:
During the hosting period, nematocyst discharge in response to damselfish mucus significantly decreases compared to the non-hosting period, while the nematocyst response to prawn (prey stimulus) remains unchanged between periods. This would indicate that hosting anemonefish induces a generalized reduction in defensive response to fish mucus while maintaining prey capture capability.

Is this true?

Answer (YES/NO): NO